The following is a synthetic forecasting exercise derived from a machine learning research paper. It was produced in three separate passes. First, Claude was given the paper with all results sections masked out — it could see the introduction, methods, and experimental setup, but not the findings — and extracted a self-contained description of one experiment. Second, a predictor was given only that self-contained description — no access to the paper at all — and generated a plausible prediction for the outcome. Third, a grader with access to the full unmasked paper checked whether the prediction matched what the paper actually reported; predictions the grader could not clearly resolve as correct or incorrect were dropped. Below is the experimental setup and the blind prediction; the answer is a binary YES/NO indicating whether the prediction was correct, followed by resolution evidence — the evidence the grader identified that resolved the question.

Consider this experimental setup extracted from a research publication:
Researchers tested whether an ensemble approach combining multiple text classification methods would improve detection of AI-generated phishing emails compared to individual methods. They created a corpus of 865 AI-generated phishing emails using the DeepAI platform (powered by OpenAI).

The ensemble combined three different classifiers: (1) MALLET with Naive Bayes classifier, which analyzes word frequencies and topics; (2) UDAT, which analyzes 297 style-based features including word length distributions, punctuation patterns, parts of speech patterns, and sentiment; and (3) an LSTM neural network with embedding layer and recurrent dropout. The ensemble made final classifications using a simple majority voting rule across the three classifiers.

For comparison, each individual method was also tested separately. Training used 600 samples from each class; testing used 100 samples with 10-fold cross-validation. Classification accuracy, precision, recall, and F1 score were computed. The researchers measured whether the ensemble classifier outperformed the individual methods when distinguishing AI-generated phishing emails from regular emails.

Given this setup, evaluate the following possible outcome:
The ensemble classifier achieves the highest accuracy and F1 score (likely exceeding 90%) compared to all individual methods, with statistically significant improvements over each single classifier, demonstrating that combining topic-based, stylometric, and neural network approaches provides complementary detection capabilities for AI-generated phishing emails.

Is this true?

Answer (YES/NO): NO